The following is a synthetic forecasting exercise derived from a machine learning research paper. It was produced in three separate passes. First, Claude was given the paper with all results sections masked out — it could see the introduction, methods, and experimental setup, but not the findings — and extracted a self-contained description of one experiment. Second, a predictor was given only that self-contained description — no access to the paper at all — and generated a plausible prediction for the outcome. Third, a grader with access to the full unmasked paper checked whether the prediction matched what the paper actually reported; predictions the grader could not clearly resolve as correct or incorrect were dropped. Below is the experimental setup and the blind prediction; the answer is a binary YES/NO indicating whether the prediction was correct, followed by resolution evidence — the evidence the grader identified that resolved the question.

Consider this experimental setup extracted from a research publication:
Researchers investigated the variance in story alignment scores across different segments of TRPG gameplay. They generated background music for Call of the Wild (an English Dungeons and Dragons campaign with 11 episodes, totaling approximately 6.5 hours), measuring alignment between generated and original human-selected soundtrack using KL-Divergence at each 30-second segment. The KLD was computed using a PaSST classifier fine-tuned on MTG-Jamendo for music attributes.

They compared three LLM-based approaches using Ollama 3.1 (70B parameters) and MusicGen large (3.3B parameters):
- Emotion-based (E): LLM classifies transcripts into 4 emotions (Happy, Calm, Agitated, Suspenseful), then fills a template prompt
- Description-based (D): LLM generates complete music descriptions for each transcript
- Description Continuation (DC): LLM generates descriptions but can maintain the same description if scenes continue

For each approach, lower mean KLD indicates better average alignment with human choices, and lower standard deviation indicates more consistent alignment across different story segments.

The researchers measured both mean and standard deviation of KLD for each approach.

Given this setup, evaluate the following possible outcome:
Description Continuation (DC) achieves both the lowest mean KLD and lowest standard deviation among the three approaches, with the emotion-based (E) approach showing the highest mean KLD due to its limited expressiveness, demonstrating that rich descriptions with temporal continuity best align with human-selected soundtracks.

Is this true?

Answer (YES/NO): NO